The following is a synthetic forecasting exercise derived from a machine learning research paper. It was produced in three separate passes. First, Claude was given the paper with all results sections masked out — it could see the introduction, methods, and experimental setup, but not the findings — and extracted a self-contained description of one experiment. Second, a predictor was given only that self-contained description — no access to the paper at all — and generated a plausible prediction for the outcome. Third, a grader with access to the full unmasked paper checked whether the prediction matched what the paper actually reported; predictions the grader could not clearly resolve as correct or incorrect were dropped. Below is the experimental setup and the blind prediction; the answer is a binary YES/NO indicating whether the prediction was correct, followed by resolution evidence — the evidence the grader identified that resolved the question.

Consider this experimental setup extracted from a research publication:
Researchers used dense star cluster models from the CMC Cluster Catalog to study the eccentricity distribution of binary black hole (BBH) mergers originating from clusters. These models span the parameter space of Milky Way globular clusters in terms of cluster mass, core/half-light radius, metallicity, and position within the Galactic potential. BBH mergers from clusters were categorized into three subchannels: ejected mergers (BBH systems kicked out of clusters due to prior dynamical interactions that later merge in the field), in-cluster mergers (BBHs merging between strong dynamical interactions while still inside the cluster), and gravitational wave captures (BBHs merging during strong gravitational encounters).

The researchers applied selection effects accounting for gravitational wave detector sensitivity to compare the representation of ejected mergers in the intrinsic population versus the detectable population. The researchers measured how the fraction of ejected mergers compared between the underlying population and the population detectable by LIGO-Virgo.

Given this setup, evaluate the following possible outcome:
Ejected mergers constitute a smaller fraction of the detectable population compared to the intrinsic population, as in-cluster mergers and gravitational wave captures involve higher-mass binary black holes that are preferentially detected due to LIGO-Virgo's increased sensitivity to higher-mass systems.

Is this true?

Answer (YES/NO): NO